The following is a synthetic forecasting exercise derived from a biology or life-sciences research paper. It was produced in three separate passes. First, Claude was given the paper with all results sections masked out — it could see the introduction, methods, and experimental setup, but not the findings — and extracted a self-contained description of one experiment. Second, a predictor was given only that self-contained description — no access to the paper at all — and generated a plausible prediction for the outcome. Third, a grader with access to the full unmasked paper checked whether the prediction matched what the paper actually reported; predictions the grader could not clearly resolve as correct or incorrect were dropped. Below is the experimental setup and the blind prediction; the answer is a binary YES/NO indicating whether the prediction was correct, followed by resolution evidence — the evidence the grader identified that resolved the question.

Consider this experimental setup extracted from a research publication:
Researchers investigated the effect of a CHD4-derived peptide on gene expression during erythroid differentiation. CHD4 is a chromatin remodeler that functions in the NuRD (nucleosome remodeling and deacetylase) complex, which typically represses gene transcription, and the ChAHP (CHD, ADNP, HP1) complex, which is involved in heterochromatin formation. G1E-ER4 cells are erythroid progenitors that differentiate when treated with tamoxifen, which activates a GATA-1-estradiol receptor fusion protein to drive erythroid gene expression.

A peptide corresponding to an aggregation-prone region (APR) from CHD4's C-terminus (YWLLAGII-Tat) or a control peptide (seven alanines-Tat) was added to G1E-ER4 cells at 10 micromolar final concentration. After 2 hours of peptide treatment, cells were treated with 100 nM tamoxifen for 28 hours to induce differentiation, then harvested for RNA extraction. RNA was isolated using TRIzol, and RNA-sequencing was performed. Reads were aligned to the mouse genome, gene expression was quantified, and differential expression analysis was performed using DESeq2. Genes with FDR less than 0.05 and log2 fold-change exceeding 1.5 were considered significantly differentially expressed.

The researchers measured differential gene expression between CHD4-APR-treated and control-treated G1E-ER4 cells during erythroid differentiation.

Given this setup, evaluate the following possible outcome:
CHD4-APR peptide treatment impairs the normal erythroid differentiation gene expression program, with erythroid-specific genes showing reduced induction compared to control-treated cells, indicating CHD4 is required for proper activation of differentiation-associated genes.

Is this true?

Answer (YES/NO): NO